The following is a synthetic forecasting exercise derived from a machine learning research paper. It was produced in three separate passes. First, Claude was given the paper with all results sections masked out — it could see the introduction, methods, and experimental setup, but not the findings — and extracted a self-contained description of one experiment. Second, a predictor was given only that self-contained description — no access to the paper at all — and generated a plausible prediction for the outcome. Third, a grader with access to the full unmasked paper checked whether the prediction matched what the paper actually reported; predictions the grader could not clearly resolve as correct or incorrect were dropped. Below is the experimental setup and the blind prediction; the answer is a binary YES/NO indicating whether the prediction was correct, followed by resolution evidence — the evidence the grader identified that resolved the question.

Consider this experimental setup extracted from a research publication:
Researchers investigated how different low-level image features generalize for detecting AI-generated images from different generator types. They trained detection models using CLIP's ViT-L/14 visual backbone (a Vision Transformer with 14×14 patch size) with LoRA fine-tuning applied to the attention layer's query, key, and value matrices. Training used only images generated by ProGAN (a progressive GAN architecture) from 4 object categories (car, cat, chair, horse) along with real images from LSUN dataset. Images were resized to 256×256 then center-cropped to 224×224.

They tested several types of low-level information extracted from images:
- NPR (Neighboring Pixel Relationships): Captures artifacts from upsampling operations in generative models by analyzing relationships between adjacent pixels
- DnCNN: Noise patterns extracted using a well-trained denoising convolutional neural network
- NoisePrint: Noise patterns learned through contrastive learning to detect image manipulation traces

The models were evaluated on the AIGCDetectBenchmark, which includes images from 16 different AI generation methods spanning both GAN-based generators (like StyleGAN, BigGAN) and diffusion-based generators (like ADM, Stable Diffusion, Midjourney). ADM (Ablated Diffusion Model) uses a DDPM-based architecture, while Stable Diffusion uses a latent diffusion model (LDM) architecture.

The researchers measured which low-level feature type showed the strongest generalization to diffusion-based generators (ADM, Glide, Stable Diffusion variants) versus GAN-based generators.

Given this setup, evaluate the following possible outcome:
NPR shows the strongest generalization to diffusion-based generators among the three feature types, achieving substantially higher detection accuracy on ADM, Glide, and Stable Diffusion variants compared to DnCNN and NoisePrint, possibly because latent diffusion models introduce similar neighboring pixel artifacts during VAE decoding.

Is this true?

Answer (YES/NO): NO